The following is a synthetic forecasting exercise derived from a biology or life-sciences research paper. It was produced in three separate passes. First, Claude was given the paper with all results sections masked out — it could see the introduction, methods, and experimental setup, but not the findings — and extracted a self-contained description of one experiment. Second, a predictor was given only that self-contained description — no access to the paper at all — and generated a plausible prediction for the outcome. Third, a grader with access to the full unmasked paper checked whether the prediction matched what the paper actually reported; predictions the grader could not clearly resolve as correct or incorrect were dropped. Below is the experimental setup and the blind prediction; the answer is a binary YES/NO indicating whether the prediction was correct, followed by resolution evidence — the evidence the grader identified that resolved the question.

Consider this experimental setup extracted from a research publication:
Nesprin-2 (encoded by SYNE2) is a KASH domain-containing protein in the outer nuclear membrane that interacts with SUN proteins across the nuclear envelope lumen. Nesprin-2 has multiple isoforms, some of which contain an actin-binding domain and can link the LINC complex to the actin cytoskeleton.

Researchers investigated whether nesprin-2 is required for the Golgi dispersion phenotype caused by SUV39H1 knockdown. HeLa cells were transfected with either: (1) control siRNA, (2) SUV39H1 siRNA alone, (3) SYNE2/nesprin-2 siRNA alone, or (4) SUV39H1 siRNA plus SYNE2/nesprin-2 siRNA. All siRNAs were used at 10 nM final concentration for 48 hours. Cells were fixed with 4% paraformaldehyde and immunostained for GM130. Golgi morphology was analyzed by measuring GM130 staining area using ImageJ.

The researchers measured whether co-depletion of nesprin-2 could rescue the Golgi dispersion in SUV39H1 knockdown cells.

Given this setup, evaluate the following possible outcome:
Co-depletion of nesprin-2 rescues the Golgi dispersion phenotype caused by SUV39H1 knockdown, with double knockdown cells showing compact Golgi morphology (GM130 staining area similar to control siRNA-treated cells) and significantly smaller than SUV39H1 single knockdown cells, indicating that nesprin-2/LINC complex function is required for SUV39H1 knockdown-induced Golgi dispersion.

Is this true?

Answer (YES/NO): YES